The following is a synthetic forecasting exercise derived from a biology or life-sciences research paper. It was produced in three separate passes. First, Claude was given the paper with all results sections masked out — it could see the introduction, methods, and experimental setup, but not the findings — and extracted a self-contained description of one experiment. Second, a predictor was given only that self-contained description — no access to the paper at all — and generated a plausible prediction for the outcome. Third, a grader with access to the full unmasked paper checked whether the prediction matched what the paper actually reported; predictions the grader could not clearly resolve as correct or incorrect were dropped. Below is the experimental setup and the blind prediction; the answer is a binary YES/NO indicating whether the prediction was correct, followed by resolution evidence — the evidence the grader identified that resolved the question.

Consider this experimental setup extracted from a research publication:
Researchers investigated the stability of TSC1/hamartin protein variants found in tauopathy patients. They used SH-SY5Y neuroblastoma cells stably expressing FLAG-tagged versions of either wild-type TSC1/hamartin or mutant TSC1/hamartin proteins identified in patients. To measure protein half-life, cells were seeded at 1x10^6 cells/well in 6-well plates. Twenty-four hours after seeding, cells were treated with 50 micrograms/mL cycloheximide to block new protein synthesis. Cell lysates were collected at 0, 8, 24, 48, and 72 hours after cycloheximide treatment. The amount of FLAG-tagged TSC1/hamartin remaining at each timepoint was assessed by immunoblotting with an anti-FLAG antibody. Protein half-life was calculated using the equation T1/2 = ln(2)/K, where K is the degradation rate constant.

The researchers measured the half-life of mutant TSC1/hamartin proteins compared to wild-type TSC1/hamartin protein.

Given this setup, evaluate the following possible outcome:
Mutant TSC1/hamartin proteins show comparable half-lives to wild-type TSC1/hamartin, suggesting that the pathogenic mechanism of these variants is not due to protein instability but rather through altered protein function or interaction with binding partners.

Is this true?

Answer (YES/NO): NO